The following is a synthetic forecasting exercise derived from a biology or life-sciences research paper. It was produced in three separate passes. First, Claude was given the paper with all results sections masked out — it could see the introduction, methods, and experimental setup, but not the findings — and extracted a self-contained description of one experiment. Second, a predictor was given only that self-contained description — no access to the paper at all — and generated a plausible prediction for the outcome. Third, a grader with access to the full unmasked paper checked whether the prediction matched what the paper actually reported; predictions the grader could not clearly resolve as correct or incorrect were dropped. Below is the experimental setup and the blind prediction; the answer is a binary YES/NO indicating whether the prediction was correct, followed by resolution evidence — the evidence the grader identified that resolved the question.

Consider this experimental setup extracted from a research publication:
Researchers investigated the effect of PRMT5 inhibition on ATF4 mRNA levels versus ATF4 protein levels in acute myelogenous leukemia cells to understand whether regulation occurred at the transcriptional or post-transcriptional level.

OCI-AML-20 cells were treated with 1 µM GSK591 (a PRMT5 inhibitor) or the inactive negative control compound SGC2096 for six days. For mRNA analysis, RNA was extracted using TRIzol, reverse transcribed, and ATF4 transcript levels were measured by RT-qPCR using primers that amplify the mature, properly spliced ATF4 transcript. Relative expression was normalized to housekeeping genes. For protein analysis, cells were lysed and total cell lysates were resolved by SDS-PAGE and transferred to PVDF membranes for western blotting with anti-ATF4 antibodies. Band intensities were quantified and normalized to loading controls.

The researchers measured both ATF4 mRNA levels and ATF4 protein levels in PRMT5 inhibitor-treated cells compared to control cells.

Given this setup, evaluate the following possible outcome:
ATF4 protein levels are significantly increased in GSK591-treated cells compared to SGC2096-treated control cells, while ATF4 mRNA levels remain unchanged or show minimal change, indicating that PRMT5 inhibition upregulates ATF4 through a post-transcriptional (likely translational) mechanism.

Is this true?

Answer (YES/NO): NO